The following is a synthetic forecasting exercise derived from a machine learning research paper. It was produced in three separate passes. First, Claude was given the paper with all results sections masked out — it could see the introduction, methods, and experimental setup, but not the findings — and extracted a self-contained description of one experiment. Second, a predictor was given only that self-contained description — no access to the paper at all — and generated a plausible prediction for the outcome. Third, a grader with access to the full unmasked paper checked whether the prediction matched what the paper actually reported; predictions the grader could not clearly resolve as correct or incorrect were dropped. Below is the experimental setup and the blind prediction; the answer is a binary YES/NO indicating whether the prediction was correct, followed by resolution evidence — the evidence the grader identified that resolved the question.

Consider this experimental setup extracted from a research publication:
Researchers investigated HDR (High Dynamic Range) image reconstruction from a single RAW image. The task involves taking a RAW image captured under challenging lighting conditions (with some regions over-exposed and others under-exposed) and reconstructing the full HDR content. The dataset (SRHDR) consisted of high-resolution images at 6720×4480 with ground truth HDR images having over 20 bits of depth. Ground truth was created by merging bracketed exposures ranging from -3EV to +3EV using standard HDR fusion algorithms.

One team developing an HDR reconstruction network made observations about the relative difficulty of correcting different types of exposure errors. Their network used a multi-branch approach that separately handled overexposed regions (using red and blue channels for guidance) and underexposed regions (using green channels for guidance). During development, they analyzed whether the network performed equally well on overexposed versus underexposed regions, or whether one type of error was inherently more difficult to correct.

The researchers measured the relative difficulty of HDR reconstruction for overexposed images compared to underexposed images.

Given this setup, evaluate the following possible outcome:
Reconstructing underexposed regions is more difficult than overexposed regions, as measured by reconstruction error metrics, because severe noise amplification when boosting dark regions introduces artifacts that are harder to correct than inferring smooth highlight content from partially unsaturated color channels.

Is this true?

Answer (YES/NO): NO